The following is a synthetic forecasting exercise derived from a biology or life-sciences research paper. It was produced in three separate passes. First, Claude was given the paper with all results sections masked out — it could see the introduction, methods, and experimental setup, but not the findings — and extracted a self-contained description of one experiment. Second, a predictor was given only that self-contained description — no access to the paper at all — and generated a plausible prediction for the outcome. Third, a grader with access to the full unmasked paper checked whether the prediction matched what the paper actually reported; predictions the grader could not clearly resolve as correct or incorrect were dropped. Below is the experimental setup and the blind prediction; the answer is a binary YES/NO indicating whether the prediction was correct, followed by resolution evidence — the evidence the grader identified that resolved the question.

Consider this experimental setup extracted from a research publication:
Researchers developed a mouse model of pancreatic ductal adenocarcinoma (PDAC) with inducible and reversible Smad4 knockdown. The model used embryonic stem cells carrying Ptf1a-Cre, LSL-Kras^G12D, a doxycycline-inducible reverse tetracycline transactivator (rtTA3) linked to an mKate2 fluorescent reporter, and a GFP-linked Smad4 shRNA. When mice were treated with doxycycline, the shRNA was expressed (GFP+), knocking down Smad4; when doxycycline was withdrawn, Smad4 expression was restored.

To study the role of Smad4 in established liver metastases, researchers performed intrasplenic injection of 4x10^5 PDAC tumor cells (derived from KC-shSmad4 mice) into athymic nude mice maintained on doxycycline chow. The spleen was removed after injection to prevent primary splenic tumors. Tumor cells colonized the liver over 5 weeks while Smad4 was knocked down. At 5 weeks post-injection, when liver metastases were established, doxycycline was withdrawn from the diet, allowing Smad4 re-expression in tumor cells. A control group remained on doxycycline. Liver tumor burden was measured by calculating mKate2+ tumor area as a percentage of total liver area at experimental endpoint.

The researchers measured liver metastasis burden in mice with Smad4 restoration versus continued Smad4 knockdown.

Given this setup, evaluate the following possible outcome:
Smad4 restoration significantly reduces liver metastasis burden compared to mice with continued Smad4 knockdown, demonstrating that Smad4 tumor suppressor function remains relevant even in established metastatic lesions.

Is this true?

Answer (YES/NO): YES